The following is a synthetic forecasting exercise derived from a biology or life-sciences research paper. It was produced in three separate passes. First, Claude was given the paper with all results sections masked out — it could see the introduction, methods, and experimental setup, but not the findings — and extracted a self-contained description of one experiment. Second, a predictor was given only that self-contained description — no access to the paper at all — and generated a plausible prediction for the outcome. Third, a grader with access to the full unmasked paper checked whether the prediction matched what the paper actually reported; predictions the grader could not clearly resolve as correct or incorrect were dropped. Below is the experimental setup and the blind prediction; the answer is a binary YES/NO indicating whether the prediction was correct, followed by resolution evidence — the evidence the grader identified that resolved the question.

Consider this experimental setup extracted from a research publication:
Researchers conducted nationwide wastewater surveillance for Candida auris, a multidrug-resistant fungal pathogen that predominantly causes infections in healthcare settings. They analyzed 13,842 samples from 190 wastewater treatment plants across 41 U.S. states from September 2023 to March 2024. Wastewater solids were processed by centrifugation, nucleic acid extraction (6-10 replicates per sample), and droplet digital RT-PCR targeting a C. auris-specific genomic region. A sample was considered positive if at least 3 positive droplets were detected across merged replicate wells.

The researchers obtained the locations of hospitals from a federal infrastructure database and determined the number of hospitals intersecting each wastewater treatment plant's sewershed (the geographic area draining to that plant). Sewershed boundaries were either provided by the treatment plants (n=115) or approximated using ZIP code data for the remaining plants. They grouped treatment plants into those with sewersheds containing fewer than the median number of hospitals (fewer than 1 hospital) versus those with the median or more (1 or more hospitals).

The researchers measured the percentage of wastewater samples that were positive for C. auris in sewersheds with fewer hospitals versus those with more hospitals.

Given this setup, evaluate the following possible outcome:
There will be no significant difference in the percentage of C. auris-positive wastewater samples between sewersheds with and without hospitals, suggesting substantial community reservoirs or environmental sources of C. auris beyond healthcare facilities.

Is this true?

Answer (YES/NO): NO